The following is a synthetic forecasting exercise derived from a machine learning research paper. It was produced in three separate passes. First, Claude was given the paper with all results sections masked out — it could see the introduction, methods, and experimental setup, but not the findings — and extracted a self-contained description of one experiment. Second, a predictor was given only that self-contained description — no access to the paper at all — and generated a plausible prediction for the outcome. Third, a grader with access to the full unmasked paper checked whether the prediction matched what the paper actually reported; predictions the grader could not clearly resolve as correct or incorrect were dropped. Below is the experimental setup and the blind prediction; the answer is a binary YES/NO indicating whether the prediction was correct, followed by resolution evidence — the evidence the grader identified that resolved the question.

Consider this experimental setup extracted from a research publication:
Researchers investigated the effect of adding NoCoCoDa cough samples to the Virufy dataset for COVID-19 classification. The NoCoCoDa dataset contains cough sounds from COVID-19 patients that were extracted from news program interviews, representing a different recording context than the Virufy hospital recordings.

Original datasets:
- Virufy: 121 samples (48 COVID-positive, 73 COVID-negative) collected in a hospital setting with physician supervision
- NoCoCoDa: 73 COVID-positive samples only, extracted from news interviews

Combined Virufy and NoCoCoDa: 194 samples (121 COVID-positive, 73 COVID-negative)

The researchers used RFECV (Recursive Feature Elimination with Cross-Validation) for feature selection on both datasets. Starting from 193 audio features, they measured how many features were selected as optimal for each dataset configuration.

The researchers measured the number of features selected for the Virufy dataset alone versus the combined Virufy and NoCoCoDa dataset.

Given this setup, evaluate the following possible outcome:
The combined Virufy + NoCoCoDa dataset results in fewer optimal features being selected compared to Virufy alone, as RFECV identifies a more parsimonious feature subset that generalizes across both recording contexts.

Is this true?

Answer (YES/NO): NO